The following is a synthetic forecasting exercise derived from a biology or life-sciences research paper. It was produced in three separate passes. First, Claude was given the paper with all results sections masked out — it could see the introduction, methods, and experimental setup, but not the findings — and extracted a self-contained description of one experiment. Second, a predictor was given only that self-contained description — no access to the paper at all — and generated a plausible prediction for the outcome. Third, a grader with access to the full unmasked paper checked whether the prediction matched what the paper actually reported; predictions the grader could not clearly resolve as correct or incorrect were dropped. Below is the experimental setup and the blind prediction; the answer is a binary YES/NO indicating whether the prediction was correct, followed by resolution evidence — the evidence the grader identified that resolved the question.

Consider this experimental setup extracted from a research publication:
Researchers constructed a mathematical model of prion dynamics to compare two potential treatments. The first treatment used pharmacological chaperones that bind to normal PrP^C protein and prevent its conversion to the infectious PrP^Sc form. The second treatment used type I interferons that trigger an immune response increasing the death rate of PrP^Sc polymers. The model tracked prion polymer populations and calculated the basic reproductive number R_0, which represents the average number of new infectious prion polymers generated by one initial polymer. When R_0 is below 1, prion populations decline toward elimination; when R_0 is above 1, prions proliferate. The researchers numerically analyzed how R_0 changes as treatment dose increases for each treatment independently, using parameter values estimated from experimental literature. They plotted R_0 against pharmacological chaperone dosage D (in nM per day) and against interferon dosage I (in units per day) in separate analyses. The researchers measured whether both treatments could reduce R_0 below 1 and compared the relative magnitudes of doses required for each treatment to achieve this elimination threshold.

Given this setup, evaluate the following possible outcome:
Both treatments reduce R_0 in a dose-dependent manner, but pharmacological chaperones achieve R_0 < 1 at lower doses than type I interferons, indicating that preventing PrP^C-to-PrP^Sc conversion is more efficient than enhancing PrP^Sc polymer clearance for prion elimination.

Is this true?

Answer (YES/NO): NO